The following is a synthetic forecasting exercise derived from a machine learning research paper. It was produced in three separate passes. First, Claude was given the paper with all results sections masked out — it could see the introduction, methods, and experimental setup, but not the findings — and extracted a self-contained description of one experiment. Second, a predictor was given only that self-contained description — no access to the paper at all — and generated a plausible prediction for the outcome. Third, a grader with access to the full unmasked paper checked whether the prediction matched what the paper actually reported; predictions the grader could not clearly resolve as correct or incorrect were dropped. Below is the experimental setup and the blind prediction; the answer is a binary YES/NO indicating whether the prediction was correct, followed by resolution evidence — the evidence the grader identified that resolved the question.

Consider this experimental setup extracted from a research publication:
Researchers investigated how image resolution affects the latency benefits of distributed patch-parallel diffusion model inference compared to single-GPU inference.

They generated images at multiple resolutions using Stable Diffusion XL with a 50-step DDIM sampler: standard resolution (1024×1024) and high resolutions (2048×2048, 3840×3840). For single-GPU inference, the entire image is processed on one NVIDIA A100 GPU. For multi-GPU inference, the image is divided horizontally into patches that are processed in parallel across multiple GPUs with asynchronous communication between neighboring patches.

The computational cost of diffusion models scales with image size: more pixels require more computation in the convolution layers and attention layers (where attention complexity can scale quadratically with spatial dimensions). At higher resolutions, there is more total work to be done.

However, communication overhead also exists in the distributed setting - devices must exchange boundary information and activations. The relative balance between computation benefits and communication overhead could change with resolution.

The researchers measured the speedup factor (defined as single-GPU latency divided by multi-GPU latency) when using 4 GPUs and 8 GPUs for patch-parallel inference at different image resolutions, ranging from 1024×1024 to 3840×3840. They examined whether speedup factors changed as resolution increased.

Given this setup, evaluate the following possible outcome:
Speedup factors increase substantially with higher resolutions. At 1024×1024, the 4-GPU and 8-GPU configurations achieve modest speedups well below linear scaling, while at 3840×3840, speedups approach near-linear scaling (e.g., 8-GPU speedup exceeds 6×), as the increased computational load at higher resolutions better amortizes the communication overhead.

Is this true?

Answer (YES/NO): YES